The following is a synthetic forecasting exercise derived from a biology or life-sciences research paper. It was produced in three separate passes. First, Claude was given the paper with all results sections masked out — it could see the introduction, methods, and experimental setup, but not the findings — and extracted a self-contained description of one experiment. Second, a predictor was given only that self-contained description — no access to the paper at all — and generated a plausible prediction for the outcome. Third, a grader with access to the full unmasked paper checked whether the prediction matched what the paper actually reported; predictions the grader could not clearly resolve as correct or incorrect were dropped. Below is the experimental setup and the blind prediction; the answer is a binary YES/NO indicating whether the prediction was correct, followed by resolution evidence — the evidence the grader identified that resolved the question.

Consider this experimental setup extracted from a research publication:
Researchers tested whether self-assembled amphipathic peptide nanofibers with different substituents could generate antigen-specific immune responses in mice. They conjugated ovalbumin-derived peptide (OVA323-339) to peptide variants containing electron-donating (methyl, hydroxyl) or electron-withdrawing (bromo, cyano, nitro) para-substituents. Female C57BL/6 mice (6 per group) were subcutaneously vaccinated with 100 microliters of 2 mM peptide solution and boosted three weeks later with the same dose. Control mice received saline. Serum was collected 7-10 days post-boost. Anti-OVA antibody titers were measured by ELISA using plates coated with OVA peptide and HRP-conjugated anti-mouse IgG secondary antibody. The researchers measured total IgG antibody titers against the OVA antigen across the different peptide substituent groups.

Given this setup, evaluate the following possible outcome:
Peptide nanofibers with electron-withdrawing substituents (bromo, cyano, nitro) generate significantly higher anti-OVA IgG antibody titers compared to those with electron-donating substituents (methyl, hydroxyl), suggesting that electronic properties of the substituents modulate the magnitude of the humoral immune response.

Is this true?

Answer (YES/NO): NO